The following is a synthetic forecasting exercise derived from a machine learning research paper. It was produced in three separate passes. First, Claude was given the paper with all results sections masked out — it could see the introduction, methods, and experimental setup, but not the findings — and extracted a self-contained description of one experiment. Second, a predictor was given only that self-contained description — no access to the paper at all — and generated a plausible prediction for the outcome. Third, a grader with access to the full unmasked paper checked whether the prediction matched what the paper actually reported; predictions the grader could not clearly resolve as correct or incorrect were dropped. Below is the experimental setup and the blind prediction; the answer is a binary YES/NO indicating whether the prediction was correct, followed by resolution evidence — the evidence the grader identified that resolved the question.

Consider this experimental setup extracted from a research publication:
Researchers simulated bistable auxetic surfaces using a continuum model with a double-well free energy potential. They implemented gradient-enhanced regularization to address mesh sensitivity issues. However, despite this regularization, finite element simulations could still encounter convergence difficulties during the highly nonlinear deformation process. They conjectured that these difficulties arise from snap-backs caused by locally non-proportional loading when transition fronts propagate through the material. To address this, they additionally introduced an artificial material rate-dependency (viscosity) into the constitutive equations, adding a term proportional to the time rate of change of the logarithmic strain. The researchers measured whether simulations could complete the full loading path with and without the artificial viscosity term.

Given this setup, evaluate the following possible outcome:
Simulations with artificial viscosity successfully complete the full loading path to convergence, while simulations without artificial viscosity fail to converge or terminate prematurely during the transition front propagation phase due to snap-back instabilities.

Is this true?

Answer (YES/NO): YES